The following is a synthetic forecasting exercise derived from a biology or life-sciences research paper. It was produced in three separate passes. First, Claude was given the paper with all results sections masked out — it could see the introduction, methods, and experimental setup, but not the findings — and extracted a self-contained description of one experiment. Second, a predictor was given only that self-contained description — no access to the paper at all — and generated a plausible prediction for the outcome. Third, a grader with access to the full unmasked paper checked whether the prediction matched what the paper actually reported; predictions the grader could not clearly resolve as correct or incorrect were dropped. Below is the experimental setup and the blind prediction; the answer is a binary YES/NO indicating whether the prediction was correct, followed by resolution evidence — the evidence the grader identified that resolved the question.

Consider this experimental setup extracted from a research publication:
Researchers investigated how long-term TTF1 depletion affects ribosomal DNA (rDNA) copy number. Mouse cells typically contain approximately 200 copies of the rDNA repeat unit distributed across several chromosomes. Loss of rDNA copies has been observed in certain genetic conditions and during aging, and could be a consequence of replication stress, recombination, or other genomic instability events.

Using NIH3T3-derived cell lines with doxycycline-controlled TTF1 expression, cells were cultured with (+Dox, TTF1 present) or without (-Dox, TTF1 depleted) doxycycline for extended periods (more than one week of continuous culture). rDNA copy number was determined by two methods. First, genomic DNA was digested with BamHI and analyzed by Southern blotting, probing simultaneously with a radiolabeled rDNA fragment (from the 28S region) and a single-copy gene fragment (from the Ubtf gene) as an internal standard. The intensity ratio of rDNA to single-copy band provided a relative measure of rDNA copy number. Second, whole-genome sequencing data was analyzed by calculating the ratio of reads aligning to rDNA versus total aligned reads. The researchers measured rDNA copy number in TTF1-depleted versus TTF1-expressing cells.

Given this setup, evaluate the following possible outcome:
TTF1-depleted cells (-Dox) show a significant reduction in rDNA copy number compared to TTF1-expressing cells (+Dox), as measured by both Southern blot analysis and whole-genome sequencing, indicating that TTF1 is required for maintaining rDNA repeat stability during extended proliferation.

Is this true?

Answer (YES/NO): NO